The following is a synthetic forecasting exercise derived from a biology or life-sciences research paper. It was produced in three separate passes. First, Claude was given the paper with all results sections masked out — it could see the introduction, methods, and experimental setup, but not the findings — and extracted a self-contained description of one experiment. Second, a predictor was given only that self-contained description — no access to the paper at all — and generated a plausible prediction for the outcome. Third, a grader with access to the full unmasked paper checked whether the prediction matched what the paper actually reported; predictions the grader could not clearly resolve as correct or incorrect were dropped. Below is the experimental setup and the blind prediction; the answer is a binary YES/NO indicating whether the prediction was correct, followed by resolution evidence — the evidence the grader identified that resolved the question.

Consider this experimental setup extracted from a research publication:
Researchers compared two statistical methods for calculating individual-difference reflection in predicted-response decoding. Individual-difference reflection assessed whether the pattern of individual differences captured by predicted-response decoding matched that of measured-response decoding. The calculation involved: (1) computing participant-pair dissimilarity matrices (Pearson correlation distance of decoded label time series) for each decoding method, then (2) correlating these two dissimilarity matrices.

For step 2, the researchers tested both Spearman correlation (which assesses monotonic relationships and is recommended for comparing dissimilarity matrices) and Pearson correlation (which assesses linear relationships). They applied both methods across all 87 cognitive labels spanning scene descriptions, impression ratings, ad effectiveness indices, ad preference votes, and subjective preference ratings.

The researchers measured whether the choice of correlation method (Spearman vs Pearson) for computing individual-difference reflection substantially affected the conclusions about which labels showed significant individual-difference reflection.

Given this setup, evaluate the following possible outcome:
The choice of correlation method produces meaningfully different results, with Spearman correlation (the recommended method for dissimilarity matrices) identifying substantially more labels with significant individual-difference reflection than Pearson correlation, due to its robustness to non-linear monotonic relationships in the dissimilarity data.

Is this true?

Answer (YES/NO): NO